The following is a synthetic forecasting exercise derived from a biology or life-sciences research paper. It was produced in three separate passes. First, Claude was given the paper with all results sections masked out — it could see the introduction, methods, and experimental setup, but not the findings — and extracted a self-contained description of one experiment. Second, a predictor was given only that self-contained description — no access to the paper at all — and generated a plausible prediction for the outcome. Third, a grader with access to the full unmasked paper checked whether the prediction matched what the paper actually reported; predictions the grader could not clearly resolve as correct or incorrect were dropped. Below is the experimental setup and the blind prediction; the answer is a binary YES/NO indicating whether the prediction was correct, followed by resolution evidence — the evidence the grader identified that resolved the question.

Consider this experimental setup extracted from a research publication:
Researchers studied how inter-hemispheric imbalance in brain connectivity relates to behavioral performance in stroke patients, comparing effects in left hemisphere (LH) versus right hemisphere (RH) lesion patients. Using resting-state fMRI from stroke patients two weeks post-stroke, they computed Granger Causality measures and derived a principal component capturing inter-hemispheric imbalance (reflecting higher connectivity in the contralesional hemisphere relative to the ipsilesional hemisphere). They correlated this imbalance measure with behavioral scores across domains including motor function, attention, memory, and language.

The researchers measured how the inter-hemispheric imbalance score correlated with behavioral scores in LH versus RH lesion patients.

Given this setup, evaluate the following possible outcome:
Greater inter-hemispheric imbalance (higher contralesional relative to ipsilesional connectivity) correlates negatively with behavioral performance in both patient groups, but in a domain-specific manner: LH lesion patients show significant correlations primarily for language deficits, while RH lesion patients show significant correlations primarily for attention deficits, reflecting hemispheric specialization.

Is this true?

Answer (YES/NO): NO